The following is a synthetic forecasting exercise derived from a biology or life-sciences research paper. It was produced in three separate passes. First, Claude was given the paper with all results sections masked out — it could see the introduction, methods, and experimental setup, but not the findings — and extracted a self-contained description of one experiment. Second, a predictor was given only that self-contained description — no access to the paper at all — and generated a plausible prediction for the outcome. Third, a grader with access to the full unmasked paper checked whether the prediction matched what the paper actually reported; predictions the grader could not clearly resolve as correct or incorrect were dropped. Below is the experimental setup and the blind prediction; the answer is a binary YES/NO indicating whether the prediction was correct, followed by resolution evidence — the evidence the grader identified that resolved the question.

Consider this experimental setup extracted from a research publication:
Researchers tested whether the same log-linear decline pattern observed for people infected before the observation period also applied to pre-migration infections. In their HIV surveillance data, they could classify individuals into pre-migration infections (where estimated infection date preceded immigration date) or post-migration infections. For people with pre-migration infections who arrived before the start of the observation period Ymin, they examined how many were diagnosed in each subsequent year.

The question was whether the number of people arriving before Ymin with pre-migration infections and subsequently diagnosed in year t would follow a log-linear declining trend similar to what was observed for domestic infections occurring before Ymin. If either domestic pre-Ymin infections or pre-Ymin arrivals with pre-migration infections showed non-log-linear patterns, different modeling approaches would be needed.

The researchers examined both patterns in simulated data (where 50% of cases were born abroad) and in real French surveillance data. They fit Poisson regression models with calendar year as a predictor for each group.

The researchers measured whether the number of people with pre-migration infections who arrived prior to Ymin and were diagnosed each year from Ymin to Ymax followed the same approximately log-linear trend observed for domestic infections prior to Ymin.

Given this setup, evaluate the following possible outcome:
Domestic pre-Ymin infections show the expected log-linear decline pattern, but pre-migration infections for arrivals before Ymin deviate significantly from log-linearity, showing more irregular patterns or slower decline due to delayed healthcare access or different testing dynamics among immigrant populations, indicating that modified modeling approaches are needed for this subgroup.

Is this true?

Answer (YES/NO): NO